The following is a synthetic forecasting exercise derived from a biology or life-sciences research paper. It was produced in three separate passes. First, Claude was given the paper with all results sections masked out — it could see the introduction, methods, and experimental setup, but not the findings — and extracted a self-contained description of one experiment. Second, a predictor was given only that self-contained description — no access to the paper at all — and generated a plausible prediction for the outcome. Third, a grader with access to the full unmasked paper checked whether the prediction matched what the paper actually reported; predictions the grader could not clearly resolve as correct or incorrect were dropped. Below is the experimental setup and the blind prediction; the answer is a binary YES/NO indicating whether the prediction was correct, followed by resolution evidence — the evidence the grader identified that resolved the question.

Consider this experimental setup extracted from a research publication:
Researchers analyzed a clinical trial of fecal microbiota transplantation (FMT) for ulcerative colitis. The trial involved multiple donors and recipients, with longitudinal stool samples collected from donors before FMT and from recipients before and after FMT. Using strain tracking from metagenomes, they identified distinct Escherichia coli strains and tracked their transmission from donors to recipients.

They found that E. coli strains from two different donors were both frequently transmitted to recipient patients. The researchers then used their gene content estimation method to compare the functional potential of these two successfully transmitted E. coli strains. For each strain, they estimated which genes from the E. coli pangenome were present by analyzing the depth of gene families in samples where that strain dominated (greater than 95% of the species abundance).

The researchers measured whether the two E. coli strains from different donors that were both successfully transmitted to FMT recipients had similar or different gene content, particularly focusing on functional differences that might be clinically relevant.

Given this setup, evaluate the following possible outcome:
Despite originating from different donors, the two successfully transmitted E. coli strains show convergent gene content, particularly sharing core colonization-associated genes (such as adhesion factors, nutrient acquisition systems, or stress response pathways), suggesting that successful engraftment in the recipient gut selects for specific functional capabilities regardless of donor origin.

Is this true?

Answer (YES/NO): NO